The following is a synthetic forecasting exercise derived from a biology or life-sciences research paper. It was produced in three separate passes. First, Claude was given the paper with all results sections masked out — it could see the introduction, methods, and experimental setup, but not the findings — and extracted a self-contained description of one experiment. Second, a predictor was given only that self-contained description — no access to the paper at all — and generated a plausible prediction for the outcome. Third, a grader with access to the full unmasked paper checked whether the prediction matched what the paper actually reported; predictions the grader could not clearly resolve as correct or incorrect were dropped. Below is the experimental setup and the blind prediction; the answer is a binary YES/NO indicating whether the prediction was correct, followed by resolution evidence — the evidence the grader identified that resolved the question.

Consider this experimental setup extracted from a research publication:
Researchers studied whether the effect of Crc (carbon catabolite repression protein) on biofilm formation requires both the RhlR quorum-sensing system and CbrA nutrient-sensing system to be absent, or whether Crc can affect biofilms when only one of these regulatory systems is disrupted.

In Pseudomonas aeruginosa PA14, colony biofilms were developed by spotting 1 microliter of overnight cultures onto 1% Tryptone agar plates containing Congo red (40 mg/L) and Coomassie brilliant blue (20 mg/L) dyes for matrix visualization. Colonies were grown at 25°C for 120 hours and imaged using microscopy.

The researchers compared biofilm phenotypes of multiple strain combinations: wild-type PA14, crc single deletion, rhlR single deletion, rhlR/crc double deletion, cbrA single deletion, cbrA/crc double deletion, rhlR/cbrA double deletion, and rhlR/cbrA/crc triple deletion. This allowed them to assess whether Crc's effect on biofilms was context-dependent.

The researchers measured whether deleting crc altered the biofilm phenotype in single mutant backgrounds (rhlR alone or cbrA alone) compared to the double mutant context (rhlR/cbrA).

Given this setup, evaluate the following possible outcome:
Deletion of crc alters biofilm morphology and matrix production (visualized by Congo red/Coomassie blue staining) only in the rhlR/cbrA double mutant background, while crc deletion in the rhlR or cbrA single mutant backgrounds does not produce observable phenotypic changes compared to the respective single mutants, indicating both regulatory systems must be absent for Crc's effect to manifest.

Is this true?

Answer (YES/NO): NO